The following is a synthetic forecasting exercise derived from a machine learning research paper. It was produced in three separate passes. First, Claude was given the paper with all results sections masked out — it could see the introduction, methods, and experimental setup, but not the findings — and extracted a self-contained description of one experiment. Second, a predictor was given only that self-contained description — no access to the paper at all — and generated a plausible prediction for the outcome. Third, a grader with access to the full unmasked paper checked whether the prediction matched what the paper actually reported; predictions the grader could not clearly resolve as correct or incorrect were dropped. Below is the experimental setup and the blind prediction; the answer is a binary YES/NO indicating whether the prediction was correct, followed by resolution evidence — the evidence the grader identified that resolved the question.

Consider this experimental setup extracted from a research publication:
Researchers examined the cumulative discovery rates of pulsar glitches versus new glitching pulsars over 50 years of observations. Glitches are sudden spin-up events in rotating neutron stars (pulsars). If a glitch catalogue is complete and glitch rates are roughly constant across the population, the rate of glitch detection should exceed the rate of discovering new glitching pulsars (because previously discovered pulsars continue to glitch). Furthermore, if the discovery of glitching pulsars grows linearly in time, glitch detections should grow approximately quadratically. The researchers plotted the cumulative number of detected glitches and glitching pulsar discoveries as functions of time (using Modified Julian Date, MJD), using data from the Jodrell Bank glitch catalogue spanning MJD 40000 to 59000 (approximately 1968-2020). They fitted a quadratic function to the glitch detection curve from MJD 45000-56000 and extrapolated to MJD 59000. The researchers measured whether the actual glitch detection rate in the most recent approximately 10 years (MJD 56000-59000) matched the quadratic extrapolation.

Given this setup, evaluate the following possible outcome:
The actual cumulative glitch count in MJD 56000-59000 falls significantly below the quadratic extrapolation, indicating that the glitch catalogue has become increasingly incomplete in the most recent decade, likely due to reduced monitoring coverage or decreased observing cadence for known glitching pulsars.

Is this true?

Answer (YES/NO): YES